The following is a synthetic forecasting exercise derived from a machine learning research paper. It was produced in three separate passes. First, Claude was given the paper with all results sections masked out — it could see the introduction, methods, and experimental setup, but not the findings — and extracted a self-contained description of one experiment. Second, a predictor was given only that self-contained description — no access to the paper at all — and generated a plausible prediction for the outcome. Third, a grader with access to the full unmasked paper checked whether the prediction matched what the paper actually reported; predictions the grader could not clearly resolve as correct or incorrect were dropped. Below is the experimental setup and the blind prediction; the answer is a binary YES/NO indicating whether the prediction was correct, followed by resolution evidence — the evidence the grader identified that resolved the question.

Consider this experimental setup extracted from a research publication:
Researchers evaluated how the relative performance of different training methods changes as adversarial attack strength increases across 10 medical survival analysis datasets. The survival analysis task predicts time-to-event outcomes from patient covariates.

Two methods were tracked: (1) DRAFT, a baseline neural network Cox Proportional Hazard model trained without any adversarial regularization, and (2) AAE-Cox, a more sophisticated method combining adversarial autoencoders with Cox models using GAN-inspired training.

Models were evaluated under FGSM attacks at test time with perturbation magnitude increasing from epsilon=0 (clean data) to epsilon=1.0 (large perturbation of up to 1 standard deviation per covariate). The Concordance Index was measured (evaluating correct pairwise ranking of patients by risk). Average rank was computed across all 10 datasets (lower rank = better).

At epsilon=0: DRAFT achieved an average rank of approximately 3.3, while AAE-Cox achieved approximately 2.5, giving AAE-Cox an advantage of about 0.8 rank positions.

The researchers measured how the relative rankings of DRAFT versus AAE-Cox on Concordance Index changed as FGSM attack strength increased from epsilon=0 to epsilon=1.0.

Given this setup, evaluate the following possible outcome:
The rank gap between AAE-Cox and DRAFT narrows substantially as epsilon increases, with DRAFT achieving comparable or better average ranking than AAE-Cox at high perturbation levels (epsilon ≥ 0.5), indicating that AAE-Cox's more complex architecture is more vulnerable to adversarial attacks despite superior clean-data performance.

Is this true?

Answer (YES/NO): NO